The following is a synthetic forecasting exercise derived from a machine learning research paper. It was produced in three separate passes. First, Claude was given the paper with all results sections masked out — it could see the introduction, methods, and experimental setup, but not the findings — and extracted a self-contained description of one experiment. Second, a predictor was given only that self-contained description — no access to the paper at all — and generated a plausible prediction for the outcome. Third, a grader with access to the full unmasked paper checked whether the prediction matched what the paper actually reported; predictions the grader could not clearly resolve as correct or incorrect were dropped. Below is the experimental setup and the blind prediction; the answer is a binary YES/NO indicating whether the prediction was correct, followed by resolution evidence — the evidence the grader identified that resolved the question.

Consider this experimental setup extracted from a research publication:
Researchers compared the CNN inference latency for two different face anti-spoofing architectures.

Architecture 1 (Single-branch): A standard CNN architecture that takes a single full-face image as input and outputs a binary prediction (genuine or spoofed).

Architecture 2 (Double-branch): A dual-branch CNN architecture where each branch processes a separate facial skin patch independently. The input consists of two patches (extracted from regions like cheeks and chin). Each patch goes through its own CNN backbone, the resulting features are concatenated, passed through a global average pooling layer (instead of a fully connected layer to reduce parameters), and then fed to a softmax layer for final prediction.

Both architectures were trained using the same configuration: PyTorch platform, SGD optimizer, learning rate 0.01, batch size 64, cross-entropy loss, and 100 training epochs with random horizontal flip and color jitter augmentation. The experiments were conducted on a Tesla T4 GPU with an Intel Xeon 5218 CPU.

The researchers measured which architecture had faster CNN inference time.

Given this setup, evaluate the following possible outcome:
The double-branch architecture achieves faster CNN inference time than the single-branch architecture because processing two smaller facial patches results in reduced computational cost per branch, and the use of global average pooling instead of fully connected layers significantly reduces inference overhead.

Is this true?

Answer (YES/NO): NO